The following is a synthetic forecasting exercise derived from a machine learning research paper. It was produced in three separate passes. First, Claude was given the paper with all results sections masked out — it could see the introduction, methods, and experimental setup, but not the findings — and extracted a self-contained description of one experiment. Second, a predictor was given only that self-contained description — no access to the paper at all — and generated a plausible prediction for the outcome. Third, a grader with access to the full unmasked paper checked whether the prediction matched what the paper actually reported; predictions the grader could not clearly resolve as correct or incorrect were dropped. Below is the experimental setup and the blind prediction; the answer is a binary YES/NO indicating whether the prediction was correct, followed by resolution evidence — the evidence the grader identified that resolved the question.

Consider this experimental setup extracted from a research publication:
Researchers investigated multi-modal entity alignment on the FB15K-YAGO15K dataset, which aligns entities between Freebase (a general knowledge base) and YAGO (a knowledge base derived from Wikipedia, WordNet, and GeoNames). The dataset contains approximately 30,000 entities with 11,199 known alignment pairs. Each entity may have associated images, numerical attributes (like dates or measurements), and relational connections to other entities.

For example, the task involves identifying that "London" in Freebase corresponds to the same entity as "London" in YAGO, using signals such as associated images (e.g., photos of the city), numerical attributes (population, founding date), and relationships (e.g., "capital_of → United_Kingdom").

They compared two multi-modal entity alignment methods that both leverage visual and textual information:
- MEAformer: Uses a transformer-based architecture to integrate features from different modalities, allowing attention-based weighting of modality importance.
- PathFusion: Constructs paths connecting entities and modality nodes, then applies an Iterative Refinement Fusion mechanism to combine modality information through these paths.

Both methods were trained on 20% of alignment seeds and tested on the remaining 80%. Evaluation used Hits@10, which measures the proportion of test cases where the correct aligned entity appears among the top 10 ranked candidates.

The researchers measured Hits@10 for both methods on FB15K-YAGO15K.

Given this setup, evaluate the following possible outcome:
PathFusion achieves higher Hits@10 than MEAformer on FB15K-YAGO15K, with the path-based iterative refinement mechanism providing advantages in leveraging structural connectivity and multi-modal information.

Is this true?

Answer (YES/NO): YES